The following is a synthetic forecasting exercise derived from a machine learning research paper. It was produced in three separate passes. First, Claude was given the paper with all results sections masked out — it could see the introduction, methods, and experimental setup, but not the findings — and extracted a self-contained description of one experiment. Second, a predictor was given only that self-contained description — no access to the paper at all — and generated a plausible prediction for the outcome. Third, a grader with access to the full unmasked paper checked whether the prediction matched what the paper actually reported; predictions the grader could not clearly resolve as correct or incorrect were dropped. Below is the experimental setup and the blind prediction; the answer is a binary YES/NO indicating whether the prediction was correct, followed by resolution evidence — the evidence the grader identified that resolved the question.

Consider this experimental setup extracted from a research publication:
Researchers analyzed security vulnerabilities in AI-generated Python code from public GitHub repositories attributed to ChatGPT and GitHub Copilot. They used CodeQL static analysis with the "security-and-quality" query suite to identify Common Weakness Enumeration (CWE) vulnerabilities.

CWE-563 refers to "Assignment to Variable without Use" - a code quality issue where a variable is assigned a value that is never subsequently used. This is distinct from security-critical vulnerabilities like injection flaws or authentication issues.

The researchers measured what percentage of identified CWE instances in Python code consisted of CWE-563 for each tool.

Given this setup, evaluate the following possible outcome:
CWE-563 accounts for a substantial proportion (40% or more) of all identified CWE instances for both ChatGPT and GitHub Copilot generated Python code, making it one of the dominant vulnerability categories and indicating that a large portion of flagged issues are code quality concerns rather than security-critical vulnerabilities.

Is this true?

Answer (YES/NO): YES